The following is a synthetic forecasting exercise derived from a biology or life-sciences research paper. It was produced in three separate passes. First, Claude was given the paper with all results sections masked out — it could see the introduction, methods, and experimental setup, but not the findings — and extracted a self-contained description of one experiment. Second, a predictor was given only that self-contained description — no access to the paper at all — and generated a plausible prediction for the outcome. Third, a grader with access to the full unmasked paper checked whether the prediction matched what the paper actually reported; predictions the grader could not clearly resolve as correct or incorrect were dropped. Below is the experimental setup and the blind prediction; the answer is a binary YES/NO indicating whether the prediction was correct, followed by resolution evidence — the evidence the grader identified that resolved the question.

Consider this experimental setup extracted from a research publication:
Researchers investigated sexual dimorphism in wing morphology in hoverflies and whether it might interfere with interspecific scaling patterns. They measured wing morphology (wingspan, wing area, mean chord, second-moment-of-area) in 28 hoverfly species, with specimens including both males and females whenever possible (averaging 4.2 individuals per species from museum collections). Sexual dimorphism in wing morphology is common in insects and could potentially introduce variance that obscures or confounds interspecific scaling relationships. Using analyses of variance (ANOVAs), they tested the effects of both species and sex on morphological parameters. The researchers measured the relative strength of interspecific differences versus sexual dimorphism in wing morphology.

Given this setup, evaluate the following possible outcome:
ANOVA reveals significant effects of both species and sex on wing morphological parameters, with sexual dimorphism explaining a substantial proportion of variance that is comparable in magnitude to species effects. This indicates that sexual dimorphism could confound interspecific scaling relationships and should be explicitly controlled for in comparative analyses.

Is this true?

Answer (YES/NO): NO